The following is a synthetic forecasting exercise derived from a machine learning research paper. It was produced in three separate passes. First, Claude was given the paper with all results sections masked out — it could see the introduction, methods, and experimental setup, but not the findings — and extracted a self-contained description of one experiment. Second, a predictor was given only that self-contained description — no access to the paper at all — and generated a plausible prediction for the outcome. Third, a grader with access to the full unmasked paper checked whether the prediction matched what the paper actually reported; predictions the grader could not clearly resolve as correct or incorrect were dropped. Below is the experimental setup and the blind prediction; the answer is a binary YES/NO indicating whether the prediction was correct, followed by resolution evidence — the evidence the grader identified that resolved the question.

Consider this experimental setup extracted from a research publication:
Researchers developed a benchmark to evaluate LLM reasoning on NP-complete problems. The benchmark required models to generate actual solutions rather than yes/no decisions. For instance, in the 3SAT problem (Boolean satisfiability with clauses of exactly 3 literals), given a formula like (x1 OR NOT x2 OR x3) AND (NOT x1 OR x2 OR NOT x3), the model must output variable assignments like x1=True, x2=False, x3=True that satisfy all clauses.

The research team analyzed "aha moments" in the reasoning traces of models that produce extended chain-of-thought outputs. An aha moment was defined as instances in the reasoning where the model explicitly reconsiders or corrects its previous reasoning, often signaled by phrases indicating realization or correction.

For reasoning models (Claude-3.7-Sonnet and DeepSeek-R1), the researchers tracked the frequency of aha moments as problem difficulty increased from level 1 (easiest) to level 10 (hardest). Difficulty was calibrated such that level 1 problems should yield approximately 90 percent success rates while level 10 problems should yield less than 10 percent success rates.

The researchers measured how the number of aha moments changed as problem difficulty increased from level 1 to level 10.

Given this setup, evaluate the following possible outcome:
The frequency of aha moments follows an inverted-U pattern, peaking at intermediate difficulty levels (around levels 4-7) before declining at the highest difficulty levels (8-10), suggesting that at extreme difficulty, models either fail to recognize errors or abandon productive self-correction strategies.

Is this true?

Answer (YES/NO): YES